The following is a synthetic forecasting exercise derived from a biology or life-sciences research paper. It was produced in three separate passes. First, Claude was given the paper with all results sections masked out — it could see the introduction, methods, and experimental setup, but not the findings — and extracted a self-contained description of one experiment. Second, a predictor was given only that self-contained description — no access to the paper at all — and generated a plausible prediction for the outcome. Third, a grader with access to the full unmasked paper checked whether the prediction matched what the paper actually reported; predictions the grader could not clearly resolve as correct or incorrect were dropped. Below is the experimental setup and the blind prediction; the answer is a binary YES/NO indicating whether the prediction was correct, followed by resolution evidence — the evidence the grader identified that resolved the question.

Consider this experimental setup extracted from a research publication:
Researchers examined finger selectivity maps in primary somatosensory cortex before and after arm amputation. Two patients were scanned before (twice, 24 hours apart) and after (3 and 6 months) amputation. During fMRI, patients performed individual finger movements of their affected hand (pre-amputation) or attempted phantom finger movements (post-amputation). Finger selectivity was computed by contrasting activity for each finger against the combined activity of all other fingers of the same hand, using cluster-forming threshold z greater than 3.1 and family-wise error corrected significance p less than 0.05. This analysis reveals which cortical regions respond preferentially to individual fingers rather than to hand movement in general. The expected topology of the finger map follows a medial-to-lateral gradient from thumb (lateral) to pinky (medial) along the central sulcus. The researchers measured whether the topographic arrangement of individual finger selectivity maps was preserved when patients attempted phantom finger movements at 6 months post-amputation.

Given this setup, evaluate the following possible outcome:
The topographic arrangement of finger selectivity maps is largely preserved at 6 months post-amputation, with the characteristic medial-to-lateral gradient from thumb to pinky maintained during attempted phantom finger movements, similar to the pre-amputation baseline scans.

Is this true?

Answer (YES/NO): YES